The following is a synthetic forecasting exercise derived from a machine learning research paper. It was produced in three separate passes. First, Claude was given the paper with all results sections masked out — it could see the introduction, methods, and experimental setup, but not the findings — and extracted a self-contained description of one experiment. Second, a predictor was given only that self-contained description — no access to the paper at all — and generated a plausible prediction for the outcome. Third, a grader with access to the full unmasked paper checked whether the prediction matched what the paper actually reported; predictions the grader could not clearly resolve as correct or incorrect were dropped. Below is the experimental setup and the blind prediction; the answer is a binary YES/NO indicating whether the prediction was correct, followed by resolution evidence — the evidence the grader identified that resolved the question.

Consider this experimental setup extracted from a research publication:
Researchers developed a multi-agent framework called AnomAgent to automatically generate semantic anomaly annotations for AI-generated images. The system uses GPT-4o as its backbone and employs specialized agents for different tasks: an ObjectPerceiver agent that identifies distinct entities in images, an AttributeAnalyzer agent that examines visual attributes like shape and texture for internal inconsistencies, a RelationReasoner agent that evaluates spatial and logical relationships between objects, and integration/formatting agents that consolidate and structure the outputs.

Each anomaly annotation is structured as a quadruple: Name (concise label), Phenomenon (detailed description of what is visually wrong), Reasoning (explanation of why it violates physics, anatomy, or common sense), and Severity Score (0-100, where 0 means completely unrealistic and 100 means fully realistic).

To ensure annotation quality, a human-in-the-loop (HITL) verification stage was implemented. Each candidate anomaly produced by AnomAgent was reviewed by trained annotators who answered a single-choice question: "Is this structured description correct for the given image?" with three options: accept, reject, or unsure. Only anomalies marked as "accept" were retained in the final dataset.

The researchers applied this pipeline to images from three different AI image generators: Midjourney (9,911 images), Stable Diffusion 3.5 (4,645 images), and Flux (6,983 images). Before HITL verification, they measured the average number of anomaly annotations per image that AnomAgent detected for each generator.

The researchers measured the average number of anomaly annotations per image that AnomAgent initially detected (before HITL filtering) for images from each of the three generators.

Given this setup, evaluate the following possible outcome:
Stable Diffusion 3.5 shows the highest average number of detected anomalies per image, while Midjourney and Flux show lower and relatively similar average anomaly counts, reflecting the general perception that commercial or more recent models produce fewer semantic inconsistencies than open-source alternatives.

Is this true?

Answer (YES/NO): NO